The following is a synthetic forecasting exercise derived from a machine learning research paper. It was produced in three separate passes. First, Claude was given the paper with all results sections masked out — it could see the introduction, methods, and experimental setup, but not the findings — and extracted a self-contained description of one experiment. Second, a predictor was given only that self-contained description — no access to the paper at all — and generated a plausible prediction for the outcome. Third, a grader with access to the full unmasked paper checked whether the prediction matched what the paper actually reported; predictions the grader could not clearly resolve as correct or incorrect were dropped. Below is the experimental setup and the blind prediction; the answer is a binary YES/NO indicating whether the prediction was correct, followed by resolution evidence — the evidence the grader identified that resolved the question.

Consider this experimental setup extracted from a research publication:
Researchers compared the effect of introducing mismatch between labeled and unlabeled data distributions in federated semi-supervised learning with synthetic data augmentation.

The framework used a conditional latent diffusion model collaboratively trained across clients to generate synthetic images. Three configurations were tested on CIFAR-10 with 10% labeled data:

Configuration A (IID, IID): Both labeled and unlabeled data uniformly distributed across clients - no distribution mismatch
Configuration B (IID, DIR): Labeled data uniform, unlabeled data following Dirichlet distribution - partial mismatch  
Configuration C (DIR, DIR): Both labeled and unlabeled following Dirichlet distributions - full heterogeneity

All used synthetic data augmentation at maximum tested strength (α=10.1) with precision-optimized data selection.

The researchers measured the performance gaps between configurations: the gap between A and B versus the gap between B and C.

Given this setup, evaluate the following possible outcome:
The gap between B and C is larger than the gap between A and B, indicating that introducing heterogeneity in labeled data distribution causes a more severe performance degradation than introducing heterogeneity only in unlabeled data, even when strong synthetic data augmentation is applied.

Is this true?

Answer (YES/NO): YES